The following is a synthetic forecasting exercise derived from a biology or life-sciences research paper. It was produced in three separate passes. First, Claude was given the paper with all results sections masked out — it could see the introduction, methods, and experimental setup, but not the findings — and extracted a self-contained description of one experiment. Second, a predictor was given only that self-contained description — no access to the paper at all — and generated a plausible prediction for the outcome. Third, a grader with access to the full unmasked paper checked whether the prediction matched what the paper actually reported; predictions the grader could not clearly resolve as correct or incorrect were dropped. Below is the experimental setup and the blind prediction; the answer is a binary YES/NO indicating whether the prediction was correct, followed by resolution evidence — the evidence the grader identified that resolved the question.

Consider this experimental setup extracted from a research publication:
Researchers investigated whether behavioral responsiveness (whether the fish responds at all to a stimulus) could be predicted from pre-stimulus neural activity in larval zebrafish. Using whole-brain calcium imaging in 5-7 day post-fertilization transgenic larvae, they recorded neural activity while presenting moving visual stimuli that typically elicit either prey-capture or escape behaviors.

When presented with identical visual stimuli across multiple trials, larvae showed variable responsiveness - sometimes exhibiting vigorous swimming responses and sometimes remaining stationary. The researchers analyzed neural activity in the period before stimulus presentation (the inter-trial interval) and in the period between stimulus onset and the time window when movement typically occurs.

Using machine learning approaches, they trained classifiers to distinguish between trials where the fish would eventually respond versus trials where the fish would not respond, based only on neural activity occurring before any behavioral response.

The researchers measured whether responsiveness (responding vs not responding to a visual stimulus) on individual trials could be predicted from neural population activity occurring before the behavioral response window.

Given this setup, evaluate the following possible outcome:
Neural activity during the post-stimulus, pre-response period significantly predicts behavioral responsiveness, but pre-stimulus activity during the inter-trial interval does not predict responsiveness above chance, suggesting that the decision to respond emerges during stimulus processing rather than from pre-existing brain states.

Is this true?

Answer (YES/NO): NO